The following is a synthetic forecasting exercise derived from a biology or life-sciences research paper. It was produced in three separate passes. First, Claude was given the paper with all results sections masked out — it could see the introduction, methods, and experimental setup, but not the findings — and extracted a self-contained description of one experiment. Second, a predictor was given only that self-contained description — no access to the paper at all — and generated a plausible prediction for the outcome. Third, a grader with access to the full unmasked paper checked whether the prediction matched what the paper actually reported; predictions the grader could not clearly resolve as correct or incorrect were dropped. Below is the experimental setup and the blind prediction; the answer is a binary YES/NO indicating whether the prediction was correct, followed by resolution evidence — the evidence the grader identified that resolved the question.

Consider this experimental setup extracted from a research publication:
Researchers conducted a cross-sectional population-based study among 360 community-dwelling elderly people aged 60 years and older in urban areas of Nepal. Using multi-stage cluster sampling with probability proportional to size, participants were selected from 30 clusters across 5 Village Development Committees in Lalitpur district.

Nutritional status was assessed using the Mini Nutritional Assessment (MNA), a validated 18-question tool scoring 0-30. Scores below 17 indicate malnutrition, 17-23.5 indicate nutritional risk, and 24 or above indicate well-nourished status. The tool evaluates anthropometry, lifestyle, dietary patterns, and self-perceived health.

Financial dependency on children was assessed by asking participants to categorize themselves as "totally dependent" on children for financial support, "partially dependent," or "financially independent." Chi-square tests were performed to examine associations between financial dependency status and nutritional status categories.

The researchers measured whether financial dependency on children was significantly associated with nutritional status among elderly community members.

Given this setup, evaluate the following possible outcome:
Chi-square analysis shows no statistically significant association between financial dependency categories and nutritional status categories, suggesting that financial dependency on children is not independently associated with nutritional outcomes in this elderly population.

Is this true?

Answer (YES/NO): YES